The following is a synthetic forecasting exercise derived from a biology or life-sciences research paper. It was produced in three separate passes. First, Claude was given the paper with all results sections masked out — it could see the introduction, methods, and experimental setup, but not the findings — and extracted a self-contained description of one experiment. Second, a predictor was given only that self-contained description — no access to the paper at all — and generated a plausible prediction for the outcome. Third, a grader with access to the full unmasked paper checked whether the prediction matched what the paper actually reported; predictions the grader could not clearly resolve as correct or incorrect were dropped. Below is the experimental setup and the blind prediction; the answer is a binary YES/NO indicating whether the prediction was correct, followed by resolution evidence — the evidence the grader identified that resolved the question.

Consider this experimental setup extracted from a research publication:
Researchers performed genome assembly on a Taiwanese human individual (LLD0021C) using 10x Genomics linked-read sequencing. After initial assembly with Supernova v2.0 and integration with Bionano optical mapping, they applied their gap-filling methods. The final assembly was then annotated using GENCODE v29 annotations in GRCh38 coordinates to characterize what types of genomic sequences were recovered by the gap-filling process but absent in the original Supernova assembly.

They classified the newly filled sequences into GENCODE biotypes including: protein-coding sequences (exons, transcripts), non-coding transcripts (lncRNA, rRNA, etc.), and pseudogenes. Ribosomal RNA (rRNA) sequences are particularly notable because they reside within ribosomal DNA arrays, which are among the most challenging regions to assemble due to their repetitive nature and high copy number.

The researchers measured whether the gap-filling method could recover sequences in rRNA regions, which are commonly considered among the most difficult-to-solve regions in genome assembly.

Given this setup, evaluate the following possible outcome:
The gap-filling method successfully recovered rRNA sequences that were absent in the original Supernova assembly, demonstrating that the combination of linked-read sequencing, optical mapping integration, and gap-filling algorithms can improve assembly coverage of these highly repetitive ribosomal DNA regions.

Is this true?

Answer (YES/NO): YES